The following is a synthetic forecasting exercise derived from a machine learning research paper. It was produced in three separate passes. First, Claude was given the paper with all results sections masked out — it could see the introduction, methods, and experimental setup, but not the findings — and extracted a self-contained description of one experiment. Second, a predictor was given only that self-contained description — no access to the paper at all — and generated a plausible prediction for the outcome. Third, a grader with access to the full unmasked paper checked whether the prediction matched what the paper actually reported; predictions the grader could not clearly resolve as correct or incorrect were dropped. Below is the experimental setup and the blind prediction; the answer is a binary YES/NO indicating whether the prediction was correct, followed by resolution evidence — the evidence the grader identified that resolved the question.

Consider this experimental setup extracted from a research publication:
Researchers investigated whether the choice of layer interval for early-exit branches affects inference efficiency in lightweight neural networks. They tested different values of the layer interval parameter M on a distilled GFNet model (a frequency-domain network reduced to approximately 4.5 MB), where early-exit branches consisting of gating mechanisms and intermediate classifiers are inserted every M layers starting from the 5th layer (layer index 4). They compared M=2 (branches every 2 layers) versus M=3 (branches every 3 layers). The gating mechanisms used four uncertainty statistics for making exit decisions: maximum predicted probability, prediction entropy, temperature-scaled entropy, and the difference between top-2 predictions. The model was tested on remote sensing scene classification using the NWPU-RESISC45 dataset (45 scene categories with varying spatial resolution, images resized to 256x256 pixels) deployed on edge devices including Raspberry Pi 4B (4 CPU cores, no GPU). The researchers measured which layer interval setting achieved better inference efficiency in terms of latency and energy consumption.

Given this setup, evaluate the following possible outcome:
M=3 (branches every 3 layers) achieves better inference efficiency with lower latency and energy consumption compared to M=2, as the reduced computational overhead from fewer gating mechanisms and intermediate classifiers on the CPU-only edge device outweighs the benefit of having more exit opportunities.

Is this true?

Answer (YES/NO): NO